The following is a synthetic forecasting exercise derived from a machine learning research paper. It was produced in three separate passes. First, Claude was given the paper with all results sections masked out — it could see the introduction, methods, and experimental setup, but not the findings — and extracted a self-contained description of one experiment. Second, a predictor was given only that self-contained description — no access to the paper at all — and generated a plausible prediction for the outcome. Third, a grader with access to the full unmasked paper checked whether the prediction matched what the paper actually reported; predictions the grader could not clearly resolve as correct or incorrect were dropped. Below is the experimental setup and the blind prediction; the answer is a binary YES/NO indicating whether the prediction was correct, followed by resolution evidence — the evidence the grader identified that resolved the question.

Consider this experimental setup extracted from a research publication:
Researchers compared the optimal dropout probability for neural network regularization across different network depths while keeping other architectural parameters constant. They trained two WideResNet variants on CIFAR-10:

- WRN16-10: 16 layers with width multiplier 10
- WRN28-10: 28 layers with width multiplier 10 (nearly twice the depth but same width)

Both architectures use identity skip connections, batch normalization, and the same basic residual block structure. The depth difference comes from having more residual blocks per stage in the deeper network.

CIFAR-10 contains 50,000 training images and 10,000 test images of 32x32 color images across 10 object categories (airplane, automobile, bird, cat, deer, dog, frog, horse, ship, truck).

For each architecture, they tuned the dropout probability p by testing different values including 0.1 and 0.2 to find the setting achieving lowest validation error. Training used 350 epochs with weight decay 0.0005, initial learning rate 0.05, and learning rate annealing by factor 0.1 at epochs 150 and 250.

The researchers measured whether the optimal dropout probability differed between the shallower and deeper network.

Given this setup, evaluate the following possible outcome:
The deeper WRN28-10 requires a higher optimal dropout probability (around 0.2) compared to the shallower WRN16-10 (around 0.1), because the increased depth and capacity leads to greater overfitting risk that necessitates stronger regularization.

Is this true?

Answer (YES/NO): NO